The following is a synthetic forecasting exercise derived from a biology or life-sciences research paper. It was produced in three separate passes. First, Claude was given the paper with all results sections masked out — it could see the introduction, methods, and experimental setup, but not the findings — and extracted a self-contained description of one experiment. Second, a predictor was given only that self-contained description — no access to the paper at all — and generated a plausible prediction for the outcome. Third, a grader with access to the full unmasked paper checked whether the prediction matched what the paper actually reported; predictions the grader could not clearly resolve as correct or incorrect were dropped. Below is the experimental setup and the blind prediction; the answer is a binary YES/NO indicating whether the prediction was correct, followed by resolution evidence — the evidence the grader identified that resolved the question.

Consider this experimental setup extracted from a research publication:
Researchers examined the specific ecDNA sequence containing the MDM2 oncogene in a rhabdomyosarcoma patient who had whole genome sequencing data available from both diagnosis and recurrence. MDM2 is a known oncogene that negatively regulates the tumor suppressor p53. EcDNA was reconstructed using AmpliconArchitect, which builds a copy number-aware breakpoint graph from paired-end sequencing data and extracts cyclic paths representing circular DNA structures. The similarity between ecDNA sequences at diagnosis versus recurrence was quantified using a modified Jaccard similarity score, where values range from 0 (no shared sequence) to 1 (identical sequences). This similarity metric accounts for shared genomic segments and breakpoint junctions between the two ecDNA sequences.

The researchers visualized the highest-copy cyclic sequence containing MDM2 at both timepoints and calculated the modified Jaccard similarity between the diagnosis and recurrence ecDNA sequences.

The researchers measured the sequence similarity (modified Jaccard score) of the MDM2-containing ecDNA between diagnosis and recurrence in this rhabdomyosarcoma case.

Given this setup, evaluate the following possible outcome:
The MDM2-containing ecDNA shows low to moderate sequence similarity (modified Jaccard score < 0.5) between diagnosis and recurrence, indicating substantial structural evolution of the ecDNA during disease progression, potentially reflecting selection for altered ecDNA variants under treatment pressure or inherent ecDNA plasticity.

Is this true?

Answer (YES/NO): NO